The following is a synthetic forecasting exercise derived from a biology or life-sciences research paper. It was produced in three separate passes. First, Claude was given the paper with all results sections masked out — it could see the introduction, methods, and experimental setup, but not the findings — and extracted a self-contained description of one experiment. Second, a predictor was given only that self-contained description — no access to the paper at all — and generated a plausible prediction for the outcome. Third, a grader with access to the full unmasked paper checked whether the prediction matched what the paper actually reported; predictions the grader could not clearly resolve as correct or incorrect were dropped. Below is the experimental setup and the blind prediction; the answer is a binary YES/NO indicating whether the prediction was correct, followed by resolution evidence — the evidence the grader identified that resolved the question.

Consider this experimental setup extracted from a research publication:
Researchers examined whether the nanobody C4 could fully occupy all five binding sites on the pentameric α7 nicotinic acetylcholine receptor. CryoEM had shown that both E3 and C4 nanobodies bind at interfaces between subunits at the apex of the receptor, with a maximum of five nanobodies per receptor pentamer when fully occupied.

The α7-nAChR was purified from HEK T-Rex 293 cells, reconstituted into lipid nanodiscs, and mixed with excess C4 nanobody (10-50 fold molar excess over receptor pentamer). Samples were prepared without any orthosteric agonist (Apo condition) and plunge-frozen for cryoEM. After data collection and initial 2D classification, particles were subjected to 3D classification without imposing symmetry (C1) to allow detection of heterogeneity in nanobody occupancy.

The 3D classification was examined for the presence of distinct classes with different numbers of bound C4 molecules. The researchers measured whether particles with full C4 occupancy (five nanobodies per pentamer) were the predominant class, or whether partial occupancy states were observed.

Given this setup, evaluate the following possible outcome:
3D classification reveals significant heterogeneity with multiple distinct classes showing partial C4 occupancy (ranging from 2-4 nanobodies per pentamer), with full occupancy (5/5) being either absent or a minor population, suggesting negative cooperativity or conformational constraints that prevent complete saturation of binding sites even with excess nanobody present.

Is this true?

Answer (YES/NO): NO